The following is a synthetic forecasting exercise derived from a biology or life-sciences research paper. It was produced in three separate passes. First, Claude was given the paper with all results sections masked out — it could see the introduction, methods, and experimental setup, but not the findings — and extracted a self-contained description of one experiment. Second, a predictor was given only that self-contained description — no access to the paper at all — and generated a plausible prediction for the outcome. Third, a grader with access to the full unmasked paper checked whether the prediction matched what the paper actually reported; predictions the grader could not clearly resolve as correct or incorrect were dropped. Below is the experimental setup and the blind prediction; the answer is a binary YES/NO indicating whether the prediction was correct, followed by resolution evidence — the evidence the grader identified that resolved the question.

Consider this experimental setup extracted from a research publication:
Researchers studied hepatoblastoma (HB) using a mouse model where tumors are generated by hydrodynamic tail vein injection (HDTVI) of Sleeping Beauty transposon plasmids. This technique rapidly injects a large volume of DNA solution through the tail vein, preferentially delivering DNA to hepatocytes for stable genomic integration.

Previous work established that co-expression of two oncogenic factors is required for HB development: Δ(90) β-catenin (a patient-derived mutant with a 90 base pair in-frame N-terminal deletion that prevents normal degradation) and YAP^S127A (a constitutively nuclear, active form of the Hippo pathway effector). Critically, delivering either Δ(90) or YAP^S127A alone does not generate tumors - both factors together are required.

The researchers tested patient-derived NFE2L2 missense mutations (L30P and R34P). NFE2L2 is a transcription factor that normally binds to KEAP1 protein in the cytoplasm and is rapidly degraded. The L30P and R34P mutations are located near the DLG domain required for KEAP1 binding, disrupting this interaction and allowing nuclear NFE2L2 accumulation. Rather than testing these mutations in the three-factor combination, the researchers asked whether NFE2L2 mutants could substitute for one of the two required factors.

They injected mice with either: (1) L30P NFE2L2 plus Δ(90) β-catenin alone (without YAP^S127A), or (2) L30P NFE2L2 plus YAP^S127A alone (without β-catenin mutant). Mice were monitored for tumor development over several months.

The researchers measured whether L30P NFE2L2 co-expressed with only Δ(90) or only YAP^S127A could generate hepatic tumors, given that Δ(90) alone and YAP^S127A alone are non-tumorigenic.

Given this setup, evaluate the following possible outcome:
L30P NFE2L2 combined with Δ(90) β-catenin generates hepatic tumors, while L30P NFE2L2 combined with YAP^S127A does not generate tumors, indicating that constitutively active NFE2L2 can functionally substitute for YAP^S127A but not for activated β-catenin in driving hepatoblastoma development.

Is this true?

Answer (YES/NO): NO